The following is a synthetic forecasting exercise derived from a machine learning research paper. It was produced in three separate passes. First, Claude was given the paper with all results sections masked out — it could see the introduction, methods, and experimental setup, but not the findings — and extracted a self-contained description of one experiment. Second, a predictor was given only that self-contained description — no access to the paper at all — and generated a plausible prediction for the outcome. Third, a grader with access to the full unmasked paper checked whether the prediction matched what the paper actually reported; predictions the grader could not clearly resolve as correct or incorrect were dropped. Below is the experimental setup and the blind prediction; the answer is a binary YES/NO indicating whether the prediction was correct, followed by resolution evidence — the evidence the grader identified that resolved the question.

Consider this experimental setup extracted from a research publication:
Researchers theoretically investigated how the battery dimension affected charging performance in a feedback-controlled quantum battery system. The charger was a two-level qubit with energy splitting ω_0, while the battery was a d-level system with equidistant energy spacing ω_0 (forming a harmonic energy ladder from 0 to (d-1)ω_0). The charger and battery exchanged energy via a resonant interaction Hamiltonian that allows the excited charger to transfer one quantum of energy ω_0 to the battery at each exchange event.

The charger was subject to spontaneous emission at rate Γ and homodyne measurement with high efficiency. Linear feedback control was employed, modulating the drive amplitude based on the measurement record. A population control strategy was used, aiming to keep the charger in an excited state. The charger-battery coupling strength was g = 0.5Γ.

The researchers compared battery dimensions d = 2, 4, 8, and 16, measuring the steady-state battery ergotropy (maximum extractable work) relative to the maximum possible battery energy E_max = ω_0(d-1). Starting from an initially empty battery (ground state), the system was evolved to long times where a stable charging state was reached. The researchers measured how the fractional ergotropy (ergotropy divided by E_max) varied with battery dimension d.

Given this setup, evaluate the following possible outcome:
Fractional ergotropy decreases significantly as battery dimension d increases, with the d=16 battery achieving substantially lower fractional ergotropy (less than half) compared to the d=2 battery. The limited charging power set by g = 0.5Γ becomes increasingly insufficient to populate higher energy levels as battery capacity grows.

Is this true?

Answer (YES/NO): NO